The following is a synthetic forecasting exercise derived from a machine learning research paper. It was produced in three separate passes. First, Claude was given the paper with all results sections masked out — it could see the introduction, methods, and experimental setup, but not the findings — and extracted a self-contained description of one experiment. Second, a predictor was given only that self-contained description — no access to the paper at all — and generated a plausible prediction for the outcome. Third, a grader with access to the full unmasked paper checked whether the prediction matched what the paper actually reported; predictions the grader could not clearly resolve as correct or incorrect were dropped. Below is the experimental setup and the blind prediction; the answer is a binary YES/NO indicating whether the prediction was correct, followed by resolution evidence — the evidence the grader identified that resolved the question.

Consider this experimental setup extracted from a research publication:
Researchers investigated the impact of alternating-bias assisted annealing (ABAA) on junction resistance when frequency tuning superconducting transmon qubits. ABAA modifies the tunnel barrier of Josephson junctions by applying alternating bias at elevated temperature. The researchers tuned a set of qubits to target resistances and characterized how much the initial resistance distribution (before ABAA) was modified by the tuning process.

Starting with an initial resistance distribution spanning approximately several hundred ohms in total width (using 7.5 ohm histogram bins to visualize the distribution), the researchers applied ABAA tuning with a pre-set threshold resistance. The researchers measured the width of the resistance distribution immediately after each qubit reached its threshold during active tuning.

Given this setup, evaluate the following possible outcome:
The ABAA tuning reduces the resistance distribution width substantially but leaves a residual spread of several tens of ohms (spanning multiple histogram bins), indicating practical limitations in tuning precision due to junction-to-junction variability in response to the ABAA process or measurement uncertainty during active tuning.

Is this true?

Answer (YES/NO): NO